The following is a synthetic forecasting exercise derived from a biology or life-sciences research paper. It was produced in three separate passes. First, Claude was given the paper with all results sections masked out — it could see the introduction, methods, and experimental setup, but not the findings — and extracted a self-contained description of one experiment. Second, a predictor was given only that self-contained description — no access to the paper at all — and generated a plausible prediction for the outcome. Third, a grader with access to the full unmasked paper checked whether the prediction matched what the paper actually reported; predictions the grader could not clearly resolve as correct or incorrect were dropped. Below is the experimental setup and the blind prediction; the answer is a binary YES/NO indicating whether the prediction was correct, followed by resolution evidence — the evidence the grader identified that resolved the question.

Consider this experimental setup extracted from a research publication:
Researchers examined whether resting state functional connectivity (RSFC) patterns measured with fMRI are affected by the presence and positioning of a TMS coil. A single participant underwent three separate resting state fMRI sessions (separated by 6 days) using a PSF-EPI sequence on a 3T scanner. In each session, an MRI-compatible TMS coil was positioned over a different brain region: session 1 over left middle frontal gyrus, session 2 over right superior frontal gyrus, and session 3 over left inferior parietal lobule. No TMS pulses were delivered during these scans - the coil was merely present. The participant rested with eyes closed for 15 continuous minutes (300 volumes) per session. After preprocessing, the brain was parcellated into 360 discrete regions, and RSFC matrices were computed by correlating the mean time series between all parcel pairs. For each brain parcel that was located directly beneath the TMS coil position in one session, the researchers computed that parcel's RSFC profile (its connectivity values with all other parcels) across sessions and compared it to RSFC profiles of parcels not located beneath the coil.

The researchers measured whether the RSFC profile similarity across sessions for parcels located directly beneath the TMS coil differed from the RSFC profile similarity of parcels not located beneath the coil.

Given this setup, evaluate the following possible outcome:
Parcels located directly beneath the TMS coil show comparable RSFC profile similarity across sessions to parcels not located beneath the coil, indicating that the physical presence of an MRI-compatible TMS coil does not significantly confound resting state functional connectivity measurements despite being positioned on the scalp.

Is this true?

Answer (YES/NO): YES